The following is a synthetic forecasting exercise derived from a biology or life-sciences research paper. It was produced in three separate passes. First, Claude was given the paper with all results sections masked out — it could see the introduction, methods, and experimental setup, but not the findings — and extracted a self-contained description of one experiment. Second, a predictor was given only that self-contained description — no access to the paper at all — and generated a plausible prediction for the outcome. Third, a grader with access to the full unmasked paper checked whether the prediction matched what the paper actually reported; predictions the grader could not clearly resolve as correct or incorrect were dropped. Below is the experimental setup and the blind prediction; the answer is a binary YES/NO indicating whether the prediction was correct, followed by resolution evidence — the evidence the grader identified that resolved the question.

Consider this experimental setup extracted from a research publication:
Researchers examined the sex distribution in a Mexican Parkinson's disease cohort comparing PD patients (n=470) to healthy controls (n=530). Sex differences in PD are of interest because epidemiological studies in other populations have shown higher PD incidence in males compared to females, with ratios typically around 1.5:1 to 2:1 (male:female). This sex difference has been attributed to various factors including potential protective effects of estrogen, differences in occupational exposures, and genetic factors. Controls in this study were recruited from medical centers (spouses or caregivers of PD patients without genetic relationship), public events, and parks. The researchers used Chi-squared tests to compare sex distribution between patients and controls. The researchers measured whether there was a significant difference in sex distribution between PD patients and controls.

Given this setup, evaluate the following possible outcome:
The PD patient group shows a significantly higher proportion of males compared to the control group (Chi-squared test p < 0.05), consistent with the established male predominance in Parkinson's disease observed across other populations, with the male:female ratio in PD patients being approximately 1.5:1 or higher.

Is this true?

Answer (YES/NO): NO